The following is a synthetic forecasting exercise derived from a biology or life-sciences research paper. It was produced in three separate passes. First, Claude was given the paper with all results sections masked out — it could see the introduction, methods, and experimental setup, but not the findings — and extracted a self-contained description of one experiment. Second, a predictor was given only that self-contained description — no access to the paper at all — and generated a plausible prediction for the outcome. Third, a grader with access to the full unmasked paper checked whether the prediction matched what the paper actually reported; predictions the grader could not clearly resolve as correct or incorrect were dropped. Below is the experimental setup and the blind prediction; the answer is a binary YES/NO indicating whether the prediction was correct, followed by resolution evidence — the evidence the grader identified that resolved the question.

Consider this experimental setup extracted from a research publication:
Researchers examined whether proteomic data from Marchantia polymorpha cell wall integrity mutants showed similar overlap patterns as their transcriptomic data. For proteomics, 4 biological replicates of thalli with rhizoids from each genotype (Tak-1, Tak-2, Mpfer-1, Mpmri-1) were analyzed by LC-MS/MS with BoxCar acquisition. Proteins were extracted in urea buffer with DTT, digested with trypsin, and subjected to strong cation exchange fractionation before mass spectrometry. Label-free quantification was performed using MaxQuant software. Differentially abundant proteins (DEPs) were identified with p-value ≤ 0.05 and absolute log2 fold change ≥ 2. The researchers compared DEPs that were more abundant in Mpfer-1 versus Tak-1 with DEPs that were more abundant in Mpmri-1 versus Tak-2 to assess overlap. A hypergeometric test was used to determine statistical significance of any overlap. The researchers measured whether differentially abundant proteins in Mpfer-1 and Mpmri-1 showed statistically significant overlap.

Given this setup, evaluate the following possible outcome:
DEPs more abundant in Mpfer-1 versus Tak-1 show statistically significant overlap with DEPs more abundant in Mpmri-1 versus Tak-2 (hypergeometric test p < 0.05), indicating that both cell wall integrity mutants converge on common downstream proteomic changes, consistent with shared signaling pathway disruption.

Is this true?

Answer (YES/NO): YES